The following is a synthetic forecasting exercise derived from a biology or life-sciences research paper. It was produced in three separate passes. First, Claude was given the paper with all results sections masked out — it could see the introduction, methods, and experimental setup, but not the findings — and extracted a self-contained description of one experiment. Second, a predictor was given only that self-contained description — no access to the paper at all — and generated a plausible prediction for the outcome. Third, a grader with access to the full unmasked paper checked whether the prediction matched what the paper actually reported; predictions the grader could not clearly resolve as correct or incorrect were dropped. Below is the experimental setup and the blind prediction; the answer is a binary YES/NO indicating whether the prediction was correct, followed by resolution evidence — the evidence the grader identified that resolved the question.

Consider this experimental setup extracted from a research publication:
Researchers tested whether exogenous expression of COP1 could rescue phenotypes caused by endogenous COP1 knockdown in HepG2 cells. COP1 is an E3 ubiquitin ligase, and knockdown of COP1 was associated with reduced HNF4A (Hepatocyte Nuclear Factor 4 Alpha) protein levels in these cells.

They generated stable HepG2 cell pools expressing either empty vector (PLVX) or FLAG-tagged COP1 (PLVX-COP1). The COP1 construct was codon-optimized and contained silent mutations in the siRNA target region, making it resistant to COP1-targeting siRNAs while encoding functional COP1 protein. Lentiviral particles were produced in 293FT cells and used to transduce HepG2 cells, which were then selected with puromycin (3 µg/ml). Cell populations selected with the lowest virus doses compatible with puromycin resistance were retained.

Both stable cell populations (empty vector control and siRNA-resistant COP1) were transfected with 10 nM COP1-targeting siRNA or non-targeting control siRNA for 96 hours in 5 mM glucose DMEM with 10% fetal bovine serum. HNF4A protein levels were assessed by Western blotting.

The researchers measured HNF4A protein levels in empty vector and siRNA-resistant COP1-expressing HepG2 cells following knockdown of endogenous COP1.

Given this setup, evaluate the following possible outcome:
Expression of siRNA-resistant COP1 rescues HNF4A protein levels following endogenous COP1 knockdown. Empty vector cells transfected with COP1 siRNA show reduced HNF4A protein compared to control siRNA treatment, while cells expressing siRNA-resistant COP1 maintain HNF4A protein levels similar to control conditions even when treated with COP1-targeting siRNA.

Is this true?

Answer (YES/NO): NO